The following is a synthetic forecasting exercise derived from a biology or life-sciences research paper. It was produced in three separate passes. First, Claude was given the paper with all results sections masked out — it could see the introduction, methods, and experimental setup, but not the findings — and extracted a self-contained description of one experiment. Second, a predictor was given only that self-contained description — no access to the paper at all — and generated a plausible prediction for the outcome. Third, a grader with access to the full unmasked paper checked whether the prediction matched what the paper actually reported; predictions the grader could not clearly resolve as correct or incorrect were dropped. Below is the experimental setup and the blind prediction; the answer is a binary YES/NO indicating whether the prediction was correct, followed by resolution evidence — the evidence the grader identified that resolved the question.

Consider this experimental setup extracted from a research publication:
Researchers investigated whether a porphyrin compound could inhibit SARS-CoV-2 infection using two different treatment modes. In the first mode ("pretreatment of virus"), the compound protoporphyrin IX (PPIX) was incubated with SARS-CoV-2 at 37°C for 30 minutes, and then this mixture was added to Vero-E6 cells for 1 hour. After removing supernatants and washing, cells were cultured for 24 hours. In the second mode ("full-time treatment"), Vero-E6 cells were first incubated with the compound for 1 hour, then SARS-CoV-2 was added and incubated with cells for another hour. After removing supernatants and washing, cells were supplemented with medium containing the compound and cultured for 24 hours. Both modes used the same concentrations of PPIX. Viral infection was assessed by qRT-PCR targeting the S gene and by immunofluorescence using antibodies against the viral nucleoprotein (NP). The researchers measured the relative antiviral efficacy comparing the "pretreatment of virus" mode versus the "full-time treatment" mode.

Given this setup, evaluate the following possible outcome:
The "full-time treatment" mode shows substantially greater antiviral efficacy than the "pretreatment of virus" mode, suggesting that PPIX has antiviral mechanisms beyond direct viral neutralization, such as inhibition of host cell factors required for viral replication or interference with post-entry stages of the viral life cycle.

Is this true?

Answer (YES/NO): NO